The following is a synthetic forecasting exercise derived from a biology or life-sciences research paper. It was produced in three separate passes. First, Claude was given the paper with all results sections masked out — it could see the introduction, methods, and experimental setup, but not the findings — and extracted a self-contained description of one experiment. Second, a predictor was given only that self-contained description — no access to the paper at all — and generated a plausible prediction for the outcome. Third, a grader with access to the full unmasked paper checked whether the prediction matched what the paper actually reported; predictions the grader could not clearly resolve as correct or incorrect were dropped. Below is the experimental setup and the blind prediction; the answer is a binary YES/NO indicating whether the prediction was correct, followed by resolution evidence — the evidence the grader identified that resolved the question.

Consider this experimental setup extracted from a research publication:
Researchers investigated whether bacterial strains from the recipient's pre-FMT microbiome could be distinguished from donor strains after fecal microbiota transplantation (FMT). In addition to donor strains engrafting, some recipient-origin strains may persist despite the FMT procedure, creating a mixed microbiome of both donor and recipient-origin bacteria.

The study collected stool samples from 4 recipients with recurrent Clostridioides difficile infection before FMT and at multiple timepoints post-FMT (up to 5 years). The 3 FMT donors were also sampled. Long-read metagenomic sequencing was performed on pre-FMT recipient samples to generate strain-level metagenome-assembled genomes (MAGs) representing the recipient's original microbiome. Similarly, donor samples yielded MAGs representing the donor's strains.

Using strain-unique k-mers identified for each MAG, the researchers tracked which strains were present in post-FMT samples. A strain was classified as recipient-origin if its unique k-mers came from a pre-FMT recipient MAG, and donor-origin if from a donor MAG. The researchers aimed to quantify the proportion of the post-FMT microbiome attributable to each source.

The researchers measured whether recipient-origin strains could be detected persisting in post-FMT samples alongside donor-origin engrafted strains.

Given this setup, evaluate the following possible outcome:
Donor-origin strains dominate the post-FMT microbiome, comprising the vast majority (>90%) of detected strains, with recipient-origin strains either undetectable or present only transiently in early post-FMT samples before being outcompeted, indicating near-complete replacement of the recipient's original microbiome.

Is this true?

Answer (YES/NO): NO